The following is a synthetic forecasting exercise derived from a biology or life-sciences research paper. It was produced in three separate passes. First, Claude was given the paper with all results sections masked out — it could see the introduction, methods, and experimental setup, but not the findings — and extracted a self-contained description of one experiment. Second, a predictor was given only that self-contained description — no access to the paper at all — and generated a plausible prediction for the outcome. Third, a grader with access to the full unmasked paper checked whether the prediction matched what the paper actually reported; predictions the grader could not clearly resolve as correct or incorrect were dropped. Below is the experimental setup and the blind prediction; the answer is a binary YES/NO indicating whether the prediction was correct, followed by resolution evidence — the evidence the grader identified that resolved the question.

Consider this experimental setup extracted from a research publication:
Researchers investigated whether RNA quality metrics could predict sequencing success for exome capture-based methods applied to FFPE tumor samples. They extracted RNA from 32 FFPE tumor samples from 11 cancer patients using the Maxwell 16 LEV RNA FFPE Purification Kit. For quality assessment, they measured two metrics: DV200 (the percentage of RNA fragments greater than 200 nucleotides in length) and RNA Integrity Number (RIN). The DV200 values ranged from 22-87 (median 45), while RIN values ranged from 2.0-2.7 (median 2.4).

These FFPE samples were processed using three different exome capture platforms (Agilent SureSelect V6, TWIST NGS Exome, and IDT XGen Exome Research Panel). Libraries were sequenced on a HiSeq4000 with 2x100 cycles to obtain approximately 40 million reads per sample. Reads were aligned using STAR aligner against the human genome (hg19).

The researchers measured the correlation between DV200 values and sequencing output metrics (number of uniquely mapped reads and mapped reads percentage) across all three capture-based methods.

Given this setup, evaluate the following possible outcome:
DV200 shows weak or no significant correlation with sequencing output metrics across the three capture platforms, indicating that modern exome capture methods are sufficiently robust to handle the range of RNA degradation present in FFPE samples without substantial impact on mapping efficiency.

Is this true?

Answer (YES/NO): YES